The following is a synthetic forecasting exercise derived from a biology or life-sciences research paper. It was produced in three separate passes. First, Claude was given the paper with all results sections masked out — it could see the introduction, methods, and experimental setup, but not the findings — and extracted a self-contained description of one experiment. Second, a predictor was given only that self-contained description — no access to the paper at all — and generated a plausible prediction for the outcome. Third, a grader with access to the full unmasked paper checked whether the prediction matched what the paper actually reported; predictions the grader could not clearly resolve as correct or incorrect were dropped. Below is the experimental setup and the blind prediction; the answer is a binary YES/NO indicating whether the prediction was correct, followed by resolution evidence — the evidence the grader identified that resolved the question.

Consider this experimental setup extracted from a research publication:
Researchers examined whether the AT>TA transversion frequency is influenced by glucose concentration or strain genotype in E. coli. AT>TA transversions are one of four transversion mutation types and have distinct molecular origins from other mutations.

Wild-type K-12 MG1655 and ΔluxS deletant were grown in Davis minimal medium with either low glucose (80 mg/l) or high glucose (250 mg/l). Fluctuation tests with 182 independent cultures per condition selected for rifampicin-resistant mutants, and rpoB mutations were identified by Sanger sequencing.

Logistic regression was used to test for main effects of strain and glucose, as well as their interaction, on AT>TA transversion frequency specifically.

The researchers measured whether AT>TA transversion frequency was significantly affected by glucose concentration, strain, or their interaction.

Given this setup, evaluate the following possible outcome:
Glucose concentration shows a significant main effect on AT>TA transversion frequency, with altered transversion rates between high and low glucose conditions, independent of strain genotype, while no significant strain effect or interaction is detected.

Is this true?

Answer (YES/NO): NO